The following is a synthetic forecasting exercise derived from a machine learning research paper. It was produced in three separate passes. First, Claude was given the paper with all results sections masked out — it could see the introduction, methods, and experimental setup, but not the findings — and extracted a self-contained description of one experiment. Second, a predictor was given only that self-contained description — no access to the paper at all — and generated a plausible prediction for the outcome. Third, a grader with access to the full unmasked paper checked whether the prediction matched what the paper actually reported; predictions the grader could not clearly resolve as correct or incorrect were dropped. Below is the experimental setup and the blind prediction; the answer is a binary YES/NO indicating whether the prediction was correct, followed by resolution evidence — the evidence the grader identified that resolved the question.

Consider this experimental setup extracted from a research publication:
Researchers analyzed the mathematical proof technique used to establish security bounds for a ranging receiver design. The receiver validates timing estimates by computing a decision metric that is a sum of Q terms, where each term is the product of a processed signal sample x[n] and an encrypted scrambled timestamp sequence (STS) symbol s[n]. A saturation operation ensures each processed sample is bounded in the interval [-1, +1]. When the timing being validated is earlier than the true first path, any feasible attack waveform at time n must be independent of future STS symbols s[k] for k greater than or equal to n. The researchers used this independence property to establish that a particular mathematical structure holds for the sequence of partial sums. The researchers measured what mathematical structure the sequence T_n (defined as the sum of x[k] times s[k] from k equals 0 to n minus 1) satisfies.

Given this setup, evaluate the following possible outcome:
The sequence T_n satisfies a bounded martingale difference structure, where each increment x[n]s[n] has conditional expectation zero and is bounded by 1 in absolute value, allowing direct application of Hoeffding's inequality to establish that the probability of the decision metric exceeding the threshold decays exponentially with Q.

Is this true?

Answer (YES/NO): NO